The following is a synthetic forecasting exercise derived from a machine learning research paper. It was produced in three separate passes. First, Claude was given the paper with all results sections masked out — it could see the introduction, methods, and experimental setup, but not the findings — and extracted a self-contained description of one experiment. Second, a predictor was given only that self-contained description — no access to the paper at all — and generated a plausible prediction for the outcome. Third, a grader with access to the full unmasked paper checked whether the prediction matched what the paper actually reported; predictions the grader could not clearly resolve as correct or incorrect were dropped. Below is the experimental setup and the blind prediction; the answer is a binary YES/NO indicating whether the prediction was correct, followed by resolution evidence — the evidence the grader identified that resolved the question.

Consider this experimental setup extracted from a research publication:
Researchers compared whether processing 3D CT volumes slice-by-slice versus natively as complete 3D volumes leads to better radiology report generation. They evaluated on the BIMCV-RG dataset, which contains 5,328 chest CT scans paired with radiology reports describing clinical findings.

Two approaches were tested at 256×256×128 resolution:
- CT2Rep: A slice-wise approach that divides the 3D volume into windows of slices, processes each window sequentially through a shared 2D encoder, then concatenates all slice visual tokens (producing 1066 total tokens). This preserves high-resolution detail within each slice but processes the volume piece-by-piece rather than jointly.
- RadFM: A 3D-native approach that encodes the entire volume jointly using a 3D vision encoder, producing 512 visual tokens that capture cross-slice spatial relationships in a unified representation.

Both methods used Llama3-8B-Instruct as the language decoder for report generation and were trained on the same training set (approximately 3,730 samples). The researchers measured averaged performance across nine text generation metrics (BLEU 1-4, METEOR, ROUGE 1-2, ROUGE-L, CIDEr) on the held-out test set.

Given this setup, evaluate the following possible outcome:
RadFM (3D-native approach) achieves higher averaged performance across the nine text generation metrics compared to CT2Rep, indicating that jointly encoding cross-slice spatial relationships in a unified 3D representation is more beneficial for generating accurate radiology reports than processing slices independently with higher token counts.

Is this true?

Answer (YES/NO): YES